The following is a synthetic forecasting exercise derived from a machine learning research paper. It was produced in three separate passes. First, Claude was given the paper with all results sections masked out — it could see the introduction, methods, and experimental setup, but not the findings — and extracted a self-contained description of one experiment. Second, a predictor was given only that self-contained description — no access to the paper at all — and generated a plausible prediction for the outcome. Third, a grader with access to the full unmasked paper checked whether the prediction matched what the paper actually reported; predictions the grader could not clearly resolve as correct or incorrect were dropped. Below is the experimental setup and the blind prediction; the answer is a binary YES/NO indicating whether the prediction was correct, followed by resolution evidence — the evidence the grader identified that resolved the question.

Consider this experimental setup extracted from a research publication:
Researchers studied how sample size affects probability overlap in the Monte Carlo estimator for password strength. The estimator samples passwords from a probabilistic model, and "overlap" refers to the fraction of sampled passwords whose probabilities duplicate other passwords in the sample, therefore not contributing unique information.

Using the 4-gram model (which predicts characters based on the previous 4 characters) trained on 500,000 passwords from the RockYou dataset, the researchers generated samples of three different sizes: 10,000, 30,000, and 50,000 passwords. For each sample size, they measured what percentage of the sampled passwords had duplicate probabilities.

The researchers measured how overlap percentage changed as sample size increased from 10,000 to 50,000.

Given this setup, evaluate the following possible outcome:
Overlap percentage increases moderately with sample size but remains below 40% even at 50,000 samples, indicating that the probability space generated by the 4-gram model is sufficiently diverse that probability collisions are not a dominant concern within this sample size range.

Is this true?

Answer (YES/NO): YES